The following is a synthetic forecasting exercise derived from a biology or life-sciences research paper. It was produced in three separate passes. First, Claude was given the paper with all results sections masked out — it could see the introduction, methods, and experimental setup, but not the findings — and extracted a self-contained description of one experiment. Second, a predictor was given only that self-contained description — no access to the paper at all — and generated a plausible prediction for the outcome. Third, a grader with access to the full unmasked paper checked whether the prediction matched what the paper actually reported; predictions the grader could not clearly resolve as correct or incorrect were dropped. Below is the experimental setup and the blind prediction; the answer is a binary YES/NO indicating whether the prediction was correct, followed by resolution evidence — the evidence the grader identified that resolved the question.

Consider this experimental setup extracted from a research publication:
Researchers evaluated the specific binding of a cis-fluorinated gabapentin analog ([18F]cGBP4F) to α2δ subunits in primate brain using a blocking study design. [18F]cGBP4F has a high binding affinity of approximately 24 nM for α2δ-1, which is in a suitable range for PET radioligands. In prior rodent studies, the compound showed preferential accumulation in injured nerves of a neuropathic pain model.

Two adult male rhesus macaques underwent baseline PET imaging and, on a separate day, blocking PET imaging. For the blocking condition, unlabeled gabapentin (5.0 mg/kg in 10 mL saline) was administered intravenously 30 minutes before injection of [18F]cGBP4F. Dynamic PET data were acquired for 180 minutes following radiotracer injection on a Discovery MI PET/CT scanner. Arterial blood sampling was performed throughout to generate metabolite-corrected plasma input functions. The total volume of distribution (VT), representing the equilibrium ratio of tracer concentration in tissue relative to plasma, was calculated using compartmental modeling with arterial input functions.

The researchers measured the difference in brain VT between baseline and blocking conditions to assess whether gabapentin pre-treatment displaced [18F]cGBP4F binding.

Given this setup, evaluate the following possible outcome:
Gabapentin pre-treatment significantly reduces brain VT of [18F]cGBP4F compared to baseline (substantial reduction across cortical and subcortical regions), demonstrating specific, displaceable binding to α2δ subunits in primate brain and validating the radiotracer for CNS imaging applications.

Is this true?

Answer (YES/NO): NO